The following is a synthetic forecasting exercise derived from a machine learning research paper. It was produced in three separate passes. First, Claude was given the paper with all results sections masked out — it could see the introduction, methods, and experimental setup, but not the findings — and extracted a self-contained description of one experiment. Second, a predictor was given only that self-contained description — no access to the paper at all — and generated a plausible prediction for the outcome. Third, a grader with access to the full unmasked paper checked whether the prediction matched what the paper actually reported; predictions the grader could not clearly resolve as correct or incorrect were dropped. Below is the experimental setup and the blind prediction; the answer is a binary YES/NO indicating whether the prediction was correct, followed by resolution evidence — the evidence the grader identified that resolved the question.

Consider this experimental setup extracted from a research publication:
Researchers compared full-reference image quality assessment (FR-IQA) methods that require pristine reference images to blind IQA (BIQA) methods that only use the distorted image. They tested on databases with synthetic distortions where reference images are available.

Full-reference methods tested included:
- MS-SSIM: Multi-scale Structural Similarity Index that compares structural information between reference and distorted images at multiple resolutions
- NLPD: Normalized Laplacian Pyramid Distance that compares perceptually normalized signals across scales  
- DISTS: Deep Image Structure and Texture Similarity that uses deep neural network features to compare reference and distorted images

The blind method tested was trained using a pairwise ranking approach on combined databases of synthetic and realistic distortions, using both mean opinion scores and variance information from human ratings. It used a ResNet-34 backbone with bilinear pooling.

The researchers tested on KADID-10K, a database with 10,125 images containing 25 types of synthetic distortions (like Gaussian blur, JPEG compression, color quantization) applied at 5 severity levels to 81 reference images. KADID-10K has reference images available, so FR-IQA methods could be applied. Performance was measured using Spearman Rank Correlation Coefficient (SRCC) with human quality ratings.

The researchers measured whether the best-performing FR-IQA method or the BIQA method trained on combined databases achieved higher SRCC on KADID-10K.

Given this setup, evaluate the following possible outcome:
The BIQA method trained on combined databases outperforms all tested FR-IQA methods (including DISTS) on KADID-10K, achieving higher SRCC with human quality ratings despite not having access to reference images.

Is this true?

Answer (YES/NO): NO